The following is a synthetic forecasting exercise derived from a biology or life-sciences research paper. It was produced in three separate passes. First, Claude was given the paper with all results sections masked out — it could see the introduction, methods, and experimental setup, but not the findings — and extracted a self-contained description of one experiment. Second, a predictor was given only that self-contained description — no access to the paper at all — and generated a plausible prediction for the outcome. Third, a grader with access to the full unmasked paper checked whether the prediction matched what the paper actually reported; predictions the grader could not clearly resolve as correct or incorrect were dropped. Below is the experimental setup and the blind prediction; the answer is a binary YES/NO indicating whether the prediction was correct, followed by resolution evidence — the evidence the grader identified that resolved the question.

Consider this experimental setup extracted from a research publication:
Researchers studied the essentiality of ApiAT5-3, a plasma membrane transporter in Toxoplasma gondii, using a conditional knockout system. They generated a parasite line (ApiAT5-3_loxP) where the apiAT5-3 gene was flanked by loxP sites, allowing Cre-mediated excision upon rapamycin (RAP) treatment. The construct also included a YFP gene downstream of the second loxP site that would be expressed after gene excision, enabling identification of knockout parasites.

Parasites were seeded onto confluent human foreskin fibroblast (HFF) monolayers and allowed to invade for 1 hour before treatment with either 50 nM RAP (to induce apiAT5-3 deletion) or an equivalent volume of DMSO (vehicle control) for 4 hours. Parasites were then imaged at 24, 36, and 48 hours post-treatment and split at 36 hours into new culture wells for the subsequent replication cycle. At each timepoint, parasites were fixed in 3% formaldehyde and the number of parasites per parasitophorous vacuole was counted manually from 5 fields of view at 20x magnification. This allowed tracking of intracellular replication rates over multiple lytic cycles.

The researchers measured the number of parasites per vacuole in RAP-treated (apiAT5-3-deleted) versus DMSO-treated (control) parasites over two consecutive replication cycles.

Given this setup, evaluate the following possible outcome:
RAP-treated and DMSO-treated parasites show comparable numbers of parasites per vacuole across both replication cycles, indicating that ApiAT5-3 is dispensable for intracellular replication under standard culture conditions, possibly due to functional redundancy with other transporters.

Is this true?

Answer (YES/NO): NO